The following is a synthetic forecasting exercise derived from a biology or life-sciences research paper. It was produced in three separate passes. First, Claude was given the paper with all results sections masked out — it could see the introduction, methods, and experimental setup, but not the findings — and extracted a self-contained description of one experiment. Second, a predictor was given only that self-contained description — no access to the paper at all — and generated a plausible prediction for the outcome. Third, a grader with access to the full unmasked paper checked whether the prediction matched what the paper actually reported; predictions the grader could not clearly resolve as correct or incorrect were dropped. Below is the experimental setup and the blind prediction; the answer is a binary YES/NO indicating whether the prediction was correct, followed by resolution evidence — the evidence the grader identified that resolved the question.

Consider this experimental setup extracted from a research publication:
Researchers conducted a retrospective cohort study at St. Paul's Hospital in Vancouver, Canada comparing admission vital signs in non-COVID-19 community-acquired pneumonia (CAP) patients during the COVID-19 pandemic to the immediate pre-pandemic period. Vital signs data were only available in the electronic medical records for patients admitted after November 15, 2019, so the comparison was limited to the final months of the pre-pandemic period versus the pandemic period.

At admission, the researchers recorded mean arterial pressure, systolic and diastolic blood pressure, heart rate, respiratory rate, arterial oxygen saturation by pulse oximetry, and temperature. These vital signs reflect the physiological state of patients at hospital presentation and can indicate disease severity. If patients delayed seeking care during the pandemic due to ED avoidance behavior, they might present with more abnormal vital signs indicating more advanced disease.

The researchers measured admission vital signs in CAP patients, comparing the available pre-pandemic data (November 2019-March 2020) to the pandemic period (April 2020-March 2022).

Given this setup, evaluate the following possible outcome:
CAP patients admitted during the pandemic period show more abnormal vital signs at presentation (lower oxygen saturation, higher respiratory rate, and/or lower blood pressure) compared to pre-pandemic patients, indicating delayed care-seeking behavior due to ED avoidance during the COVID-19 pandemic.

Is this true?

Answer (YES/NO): NO